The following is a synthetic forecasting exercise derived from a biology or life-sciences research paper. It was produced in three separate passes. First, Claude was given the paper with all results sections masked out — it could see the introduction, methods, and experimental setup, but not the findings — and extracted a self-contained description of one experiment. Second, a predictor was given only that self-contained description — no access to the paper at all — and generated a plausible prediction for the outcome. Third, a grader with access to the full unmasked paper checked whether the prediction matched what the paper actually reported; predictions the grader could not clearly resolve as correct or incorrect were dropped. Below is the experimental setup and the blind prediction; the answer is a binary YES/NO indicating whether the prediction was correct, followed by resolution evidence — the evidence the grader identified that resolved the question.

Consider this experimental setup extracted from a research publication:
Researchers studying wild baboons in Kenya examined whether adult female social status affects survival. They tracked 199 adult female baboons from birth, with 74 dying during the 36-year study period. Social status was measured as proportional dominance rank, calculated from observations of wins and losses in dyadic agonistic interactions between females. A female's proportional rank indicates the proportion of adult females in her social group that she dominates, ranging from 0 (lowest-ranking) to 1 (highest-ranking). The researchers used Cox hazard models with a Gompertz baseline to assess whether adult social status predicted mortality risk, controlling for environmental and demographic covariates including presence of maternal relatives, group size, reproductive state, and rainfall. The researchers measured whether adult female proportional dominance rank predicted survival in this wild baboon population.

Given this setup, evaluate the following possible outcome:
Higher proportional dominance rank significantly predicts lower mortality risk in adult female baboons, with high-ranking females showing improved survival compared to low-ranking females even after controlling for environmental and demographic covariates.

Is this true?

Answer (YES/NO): NO